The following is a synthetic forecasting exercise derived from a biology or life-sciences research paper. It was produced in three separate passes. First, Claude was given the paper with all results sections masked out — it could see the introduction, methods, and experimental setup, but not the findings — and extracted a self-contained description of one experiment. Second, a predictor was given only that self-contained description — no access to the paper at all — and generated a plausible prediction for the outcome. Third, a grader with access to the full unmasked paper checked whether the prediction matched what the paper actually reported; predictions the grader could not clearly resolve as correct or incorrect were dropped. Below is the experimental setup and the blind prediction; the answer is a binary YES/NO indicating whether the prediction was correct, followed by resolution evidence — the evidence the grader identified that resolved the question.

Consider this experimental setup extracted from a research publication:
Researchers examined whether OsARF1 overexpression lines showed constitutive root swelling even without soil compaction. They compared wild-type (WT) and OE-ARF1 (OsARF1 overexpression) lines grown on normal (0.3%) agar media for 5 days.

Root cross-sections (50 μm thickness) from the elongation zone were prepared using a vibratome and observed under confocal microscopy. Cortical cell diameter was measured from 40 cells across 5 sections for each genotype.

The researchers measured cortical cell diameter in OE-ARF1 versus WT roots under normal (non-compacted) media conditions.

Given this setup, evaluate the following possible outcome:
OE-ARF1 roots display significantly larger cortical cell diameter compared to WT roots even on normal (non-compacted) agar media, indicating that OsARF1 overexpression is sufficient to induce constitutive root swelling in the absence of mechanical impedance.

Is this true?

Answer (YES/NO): YES